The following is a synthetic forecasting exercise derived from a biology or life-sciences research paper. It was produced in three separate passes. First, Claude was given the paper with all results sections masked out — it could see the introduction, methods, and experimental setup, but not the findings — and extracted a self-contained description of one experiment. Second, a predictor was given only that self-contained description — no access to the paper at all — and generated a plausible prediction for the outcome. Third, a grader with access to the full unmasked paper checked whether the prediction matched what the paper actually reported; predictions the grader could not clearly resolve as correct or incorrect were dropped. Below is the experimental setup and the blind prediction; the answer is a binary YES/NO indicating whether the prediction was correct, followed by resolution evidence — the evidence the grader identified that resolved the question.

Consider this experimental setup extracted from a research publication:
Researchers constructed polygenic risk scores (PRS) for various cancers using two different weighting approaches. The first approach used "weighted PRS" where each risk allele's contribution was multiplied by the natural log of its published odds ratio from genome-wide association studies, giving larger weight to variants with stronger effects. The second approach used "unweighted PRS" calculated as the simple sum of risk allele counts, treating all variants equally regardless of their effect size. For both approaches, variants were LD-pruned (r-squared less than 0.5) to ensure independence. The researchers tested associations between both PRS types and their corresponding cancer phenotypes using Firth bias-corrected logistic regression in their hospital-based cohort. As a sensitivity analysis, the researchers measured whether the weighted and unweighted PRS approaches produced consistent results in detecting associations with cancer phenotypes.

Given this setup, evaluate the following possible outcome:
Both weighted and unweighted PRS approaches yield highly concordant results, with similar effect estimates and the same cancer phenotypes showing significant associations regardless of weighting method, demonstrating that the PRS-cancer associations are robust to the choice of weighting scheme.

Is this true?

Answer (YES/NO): YES